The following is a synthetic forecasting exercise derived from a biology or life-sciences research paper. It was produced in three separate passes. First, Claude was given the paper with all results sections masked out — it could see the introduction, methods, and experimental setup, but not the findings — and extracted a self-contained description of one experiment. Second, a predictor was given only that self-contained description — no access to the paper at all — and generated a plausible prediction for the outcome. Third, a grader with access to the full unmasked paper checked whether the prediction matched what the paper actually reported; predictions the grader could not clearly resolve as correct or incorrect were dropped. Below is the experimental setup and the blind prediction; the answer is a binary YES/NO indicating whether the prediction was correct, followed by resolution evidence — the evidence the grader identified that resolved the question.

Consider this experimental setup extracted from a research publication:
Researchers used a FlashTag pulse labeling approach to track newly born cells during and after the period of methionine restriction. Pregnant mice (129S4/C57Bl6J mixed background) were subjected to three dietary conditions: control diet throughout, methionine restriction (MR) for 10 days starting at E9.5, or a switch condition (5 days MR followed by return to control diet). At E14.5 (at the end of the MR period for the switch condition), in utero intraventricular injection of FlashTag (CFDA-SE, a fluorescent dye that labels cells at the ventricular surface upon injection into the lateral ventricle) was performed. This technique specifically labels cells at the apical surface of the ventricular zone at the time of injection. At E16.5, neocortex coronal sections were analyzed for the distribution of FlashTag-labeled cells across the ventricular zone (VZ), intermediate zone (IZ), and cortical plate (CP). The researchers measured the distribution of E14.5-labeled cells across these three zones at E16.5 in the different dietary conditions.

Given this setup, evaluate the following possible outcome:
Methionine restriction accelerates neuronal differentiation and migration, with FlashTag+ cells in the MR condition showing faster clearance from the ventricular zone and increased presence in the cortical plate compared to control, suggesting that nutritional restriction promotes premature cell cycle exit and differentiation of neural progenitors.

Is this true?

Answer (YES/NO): NO